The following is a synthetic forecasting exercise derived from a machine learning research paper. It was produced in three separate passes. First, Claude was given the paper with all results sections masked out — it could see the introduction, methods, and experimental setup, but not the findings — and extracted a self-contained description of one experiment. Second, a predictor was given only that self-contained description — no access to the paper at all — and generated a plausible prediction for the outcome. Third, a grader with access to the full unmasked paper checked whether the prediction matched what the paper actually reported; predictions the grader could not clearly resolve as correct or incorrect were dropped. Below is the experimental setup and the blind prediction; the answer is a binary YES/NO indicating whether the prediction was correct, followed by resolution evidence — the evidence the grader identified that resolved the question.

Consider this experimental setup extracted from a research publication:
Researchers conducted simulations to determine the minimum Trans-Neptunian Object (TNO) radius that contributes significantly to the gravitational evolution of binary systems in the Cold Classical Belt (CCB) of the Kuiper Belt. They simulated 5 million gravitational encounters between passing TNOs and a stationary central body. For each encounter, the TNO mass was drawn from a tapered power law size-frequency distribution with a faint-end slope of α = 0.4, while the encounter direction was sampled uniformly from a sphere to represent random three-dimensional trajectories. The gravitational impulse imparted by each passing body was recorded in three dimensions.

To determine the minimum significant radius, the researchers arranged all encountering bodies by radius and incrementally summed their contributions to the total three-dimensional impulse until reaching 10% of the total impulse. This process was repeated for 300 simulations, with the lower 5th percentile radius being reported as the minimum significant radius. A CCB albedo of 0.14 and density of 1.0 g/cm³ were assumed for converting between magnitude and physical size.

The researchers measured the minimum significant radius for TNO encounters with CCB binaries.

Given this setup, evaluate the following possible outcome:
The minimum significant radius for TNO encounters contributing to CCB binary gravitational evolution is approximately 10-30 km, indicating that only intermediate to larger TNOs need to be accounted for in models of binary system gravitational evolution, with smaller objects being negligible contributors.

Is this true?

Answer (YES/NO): NO